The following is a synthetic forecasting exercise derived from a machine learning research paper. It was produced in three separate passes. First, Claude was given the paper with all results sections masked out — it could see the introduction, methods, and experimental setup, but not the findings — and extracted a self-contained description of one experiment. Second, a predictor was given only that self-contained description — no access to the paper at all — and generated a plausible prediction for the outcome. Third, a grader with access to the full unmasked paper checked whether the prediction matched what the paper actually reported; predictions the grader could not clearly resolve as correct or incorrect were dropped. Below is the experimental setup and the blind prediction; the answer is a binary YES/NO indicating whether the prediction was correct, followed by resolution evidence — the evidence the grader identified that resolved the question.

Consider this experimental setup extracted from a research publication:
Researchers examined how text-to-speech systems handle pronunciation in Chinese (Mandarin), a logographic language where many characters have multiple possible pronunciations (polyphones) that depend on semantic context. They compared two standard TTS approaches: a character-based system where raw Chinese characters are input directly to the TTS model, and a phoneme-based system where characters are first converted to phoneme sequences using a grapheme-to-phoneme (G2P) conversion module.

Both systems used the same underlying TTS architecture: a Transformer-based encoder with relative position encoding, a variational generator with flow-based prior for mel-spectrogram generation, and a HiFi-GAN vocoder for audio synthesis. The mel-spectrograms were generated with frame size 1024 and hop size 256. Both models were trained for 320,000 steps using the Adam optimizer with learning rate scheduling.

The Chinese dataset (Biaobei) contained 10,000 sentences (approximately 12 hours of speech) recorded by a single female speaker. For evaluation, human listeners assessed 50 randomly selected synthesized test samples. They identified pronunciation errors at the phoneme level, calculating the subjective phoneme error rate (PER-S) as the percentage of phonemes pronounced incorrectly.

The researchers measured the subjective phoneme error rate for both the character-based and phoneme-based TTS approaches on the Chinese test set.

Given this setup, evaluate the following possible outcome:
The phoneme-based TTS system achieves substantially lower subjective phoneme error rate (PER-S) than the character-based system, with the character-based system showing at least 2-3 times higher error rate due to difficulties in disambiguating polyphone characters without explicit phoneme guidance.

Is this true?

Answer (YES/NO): YES